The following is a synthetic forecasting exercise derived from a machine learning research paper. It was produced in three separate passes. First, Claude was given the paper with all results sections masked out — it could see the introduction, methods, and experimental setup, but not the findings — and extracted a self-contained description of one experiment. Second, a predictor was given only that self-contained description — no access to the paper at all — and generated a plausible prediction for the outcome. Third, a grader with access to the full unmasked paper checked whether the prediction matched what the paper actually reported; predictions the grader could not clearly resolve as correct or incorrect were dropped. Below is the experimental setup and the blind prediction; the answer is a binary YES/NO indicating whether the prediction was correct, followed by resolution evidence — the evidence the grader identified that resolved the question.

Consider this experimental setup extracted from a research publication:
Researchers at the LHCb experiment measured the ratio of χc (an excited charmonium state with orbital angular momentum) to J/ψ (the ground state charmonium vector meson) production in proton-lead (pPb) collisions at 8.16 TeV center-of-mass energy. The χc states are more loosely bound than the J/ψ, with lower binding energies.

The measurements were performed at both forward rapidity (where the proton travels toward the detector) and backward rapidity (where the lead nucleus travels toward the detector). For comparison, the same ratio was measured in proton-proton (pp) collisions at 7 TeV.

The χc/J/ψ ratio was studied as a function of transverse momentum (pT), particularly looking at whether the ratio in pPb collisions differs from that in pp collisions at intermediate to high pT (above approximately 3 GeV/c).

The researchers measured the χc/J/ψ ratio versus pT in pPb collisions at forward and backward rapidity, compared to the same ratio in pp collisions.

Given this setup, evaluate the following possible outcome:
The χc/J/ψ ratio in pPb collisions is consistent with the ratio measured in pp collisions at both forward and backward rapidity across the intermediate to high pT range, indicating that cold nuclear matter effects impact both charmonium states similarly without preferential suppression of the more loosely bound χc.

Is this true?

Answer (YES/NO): YES